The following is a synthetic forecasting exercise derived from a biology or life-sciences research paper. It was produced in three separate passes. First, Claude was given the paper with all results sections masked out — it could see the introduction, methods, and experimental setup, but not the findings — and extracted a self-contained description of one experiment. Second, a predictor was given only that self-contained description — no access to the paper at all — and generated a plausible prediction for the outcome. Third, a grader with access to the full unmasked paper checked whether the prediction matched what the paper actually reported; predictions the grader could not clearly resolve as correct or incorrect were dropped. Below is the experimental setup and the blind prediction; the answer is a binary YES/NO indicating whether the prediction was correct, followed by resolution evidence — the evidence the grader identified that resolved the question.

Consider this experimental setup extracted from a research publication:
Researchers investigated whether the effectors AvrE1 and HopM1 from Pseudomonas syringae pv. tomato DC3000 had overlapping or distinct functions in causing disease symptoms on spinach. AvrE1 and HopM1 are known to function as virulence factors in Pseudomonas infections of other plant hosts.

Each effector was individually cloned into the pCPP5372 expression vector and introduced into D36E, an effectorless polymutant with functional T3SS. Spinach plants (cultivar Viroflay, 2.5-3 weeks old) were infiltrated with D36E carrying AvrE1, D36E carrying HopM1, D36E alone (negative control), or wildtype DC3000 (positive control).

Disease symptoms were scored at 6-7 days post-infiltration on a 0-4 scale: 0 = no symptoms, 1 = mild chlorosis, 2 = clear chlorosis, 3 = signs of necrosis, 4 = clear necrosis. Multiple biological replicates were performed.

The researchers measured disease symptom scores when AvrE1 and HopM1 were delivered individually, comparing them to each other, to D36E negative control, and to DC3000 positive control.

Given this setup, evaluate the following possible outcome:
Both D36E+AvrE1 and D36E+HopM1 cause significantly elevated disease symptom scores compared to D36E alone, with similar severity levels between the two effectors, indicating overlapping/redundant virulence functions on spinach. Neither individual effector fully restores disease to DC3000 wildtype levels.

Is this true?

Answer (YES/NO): NO